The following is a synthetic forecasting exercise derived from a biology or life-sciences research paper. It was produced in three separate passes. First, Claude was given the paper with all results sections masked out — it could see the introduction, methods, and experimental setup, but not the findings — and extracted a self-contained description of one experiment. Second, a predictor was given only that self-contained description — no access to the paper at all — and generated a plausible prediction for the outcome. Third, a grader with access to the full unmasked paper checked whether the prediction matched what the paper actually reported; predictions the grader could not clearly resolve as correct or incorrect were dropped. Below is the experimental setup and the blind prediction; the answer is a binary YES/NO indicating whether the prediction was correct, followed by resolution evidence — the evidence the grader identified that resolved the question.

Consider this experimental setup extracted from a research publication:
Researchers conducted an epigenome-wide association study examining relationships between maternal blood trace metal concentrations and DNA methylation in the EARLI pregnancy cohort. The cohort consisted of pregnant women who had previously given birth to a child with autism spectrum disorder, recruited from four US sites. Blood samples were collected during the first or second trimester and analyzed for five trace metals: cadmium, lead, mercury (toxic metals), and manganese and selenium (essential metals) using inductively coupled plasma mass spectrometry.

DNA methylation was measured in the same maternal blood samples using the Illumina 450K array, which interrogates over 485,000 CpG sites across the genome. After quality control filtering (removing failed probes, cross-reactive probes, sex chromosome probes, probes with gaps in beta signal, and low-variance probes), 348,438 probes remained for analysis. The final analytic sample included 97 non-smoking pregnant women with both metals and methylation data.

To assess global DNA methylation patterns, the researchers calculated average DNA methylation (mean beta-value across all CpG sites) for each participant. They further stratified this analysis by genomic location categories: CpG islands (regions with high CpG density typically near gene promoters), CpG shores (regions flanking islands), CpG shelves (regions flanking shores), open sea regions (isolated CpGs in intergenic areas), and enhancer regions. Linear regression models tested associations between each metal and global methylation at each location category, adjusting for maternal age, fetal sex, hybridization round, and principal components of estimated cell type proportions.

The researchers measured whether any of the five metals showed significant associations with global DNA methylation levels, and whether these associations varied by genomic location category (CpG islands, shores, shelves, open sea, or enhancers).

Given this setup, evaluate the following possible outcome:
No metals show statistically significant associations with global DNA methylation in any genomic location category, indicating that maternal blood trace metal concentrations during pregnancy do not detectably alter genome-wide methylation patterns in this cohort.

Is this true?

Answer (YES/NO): YES